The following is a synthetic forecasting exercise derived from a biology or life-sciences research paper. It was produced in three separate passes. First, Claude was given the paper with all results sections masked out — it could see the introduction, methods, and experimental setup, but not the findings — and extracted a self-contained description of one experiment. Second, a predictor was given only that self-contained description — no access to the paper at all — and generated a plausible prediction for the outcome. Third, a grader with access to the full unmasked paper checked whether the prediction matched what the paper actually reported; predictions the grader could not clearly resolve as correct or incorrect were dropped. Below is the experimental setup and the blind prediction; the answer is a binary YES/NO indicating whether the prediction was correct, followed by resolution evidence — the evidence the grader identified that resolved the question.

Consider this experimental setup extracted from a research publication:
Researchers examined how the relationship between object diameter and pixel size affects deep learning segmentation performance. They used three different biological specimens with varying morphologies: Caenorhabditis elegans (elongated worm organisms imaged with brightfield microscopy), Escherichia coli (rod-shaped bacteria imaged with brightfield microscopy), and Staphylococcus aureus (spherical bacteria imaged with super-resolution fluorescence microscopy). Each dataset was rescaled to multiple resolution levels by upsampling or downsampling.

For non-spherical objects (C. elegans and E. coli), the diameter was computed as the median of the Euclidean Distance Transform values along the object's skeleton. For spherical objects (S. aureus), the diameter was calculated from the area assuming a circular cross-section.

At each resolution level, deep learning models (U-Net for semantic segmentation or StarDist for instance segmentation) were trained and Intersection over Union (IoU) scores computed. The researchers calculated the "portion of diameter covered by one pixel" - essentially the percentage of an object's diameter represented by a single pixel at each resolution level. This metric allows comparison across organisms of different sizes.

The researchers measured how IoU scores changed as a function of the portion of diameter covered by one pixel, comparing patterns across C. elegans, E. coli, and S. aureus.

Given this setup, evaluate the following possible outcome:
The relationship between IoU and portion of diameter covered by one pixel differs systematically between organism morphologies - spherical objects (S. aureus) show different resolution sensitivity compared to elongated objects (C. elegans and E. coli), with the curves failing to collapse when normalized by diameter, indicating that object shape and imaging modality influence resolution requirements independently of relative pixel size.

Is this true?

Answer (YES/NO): NO